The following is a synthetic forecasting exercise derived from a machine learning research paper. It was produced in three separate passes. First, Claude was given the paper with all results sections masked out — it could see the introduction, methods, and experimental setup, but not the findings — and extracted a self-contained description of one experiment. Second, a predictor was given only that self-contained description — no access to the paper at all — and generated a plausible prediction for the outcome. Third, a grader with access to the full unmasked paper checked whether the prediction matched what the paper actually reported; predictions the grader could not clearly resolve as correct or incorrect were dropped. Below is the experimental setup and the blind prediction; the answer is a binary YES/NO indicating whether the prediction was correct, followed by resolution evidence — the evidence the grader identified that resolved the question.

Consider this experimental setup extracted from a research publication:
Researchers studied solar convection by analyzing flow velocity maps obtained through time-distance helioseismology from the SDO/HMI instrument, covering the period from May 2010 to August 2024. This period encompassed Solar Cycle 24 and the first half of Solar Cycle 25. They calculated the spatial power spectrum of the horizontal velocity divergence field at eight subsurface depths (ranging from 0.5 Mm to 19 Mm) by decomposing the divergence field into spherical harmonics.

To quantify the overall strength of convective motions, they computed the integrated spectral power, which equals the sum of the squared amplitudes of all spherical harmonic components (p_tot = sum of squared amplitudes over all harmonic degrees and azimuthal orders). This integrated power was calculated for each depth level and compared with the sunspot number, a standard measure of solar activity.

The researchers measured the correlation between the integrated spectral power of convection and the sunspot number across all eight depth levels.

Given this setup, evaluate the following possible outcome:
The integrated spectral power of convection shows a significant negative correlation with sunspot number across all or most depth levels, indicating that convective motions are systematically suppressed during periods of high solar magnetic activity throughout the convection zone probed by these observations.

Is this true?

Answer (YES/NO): NO